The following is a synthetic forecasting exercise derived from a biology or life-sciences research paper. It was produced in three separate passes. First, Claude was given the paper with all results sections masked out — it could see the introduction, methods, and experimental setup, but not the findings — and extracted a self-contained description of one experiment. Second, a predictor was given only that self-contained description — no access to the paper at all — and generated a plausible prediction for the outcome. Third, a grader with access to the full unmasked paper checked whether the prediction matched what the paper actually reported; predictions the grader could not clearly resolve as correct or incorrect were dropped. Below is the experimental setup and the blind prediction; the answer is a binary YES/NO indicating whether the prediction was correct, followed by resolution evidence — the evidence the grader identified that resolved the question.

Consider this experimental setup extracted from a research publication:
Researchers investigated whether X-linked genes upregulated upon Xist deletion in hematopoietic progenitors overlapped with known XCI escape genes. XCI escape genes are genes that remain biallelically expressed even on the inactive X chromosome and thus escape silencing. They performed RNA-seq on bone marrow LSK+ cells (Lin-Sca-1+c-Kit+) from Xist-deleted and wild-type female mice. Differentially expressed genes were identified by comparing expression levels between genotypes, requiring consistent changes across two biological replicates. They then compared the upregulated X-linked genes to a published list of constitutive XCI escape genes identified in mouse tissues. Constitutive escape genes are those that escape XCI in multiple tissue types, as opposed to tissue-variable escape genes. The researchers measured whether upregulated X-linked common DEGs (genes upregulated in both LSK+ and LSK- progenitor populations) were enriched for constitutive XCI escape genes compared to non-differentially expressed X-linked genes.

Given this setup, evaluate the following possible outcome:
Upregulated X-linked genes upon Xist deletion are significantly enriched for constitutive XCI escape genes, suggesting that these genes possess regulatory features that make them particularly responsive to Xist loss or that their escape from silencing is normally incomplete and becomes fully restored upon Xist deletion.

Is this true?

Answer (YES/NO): YES